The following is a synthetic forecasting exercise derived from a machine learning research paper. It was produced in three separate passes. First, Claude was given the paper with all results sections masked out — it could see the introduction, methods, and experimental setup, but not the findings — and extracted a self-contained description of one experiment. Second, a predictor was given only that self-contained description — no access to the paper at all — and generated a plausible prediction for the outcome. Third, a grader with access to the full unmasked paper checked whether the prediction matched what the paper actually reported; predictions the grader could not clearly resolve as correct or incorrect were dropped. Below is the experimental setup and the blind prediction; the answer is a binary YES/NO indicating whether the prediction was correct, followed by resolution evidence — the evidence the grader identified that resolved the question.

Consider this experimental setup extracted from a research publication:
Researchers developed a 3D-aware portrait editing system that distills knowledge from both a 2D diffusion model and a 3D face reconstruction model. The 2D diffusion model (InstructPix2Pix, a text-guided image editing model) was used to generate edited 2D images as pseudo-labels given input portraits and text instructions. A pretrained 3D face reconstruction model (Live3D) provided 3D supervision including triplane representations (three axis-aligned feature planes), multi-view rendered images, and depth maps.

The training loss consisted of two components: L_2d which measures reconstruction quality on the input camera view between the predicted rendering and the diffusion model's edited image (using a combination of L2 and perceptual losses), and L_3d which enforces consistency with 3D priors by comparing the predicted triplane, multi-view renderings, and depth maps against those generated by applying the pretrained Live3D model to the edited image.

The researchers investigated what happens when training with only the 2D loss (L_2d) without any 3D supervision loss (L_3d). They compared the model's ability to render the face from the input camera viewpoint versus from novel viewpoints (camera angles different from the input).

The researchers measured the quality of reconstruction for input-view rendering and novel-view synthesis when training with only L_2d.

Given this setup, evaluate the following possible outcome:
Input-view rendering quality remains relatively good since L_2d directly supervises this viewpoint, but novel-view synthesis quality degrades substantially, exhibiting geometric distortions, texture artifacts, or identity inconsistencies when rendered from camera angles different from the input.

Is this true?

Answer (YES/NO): YES